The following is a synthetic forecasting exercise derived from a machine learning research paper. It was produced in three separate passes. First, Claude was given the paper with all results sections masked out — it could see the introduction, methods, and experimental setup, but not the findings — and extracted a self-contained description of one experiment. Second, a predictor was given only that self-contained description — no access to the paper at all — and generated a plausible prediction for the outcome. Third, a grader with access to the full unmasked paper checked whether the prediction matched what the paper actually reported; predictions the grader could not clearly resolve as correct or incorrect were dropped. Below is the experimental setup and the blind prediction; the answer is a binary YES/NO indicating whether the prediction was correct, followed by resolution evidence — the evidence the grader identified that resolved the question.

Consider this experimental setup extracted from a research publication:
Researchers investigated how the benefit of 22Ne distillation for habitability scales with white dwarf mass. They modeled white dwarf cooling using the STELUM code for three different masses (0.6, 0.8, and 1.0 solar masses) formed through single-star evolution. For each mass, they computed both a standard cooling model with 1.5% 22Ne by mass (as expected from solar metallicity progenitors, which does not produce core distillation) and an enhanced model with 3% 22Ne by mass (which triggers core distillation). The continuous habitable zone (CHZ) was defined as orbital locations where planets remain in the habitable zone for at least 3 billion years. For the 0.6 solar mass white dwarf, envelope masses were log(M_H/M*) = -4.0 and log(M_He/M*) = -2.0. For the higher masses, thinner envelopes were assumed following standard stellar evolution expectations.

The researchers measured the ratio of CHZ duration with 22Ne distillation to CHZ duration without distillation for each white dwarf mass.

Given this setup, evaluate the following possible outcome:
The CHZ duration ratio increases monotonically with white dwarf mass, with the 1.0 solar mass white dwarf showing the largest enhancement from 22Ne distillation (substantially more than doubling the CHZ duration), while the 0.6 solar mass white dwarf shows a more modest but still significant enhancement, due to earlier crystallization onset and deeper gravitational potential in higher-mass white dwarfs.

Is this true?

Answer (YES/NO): NO